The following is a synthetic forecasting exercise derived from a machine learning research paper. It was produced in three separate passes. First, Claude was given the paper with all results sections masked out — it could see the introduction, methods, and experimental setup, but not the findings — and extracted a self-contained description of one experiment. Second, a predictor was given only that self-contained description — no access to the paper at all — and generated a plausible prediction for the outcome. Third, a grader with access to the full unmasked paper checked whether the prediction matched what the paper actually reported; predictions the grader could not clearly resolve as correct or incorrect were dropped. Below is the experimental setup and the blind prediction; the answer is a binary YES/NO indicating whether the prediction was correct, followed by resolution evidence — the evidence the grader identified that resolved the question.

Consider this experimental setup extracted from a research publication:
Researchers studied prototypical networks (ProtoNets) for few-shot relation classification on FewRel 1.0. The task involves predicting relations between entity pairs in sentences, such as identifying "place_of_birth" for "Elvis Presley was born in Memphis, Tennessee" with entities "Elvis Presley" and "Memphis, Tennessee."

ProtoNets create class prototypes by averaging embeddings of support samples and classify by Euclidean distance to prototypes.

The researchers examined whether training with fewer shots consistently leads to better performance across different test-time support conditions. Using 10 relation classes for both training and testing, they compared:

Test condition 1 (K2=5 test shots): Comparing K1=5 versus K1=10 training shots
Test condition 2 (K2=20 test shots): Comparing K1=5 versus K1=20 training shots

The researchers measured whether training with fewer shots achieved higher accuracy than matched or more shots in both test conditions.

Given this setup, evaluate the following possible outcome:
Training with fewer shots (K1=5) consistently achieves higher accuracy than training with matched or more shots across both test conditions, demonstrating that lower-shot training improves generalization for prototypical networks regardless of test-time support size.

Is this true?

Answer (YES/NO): YES